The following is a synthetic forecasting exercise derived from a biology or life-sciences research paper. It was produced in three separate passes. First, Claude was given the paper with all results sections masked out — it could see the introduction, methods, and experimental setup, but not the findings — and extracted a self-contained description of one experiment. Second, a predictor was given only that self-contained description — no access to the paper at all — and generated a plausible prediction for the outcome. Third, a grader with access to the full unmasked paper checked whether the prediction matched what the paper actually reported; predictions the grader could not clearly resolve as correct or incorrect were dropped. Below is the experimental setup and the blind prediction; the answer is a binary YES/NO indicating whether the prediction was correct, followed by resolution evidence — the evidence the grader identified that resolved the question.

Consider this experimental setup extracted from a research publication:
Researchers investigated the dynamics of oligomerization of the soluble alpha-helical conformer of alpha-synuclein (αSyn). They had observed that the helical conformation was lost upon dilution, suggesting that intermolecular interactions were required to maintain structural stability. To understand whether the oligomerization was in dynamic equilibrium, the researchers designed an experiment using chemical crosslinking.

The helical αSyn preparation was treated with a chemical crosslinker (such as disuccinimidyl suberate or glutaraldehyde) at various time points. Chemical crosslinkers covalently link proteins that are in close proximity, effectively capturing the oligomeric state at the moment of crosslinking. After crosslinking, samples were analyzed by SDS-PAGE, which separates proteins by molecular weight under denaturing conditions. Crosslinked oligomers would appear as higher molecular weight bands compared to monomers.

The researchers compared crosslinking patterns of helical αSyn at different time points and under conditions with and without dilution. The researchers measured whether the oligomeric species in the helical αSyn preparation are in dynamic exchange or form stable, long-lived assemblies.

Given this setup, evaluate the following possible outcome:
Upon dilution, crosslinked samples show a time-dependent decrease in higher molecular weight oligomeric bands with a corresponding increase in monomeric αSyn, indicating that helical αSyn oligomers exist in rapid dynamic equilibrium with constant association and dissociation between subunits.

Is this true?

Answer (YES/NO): NO